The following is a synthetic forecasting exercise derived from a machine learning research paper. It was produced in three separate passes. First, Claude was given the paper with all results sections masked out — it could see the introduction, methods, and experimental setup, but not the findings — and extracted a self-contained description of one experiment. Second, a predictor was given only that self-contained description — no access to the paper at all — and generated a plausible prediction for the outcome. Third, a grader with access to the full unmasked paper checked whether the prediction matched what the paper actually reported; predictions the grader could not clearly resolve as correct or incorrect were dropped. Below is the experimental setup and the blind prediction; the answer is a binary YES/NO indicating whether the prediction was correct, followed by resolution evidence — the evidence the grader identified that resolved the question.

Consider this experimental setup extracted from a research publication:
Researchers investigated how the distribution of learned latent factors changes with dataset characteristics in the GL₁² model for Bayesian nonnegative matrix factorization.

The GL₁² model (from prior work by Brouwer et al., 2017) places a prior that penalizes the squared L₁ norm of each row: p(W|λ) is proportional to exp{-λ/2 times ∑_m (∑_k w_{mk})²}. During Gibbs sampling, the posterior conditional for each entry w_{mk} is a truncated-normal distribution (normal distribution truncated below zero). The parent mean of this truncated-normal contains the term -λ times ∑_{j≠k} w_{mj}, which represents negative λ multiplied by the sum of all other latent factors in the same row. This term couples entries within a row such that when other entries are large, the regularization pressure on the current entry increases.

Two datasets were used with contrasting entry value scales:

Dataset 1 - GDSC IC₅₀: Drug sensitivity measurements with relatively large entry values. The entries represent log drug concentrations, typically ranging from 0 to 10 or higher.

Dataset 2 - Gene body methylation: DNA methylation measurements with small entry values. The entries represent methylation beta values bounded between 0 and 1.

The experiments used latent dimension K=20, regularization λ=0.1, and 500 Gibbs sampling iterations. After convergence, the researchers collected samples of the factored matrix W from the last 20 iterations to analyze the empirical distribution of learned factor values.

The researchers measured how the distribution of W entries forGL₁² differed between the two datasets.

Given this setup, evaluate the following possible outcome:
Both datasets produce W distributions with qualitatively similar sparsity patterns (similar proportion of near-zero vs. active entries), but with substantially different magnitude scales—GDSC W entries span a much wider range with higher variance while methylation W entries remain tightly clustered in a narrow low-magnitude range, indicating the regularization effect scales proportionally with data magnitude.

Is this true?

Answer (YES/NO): NO